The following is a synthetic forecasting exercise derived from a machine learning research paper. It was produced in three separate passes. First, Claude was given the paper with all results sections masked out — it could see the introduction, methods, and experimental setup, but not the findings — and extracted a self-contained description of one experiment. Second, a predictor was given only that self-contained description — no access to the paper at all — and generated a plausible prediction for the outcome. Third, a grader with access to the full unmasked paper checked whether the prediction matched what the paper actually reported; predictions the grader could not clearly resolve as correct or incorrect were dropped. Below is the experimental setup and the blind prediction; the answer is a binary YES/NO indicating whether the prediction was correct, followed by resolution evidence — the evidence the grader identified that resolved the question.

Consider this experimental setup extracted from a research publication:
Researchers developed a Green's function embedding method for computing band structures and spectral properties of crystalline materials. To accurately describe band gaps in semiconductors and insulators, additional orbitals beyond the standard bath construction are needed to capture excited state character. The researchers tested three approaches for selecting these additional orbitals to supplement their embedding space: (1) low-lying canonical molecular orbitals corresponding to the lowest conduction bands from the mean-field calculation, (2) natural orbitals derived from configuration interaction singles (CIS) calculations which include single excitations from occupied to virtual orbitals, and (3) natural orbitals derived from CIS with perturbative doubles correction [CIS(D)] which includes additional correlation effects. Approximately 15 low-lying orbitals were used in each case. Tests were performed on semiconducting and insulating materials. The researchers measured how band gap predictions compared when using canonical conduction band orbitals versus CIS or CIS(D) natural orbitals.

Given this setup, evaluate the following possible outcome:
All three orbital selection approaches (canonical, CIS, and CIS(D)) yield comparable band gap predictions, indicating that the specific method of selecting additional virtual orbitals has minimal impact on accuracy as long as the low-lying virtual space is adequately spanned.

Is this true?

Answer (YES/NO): YES